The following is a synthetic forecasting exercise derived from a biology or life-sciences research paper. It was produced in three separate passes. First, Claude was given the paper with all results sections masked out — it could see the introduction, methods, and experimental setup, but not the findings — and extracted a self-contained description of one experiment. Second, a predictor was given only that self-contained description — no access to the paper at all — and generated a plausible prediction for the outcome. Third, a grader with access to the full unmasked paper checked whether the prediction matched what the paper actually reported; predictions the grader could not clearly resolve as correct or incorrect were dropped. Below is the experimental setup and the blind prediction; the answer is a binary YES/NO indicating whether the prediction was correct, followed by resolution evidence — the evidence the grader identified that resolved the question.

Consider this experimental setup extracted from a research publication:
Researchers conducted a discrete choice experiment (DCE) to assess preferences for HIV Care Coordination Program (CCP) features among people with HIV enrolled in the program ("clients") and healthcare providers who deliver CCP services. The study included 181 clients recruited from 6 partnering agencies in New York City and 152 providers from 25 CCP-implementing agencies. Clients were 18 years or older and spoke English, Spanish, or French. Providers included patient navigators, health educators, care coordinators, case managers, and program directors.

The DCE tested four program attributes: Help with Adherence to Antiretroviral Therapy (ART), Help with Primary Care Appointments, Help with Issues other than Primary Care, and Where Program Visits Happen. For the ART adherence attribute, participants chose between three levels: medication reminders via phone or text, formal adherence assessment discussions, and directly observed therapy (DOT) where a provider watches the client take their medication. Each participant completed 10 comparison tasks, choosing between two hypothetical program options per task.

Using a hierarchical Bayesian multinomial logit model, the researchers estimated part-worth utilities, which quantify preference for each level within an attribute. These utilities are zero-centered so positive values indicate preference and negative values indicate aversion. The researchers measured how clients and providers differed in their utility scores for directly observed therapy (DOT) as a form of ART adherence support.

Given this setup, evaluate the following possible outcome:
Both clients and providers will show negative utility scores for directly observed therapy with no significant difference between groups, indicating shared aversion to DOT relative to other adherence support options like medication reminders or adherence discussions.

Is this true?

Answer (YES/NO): NO